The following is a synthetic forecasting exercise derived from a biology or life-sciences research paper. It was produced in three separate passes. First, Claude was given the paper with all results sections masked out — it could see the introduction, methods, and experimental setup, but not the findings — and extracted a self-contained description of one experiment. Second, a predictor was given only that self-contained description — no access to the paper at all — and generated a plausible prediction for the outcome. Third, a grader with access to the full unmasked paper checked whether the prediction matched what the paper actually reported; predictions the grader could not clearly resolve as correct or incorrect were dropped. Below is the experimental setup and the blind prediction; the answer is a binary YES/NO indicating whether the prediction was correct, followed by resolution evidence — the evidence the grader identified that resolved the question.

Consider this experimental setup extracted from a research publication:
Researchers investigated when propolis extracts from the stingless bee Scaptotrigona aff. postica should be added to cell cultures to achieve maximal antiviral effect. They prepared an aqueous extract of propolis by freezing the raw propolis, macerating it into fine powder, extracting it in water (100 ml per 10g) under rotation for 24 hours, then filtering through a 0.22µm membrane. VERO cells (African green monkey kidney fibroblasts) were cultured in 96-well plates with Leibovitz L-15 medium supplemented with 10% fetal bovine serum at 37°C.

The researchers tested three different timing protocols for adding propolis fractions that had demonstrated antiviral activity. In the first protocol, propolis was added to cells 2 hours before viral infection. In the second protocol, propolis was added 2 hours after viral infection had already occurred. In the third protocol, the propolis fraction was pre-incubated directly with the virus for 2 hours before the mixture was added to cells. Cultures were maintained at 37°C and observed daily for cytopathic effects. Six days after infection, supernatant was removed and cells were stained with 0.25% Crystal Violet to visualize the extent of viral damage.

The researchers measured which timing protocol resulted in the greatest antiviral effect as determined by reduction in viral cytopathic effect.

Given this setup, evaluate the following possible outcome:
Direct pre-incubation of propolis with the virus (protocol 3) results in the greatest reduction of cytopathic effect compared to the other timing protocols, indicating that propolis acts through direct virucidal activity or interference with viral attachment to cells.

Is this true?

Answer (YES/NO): NO